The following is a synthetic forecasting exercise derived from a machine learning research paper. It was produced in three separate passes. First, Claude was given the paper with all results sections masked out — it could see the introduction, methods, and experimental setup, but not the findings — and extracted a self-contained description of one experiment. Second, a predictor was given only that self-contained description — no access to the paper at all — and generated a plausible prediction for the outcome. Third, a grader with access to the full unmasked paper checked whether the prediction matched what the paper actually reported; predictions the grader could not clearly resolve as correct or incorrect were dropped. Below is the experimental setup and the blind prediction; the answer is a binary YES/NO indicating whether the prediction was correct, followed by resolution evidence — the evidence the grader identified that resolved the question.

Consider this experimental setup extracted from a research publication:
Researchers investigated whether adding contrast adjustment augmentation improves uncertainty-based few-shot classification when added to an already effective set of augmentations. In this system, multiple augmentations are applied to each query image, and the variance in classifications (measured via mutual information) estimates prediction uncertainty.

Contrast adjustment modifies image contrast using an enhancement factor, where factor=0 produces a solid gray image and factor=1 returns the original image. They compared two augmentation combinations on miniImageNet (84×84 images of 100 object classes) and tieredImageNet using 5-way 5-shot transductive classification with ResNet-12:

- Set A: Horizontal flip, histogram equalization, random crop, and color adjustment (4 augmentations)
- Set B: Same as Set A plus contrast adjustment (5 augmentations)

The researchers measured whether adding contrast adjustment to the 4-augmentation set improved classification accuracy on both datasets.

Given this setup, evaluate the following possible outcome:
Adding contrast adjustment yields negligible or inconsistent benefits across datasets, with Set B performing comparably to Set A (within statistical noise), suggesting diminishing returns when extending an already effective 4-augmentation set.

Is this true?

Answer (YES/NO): YES